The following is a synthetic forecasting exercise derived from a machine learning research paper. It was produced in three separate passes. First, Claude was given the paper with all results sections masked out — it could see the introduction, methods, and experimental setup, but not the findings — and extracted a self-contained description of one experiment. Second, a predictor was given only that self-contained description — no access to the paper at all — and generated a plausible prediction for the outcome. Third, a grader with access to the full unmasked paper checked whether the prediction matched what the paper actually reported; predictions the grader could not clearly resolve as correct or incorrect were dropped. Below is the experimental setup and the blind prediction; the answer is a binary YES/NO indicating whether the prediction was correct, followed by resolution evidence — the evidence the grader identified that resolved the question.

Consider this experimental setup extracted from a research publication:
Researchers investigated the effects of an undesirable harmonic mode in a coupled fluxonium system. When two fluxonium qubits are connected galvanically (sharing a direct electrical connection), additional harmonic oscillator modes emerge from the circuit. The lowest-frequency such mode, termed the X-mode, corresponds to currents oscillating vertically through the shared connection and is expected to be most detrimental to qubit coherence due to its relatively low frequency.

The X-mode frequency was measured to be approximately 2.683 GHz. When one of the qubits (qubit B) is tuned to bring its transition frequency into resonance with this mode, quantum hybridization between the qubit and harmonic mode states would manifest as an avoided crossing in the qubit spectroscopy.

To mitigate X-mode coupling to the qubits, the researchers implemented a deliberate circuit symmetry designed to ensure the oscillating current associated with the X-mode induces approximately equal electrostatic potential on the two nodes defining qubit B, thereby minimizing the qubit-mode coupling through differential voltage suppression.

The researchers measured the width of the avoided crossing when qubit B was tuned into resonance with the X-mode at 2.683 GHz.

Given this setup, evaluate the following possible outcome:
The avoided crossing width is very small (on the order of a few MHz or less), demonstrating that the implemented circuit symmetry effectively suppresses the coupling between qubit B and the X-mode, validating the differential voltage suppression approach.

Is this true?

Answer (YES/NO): YES